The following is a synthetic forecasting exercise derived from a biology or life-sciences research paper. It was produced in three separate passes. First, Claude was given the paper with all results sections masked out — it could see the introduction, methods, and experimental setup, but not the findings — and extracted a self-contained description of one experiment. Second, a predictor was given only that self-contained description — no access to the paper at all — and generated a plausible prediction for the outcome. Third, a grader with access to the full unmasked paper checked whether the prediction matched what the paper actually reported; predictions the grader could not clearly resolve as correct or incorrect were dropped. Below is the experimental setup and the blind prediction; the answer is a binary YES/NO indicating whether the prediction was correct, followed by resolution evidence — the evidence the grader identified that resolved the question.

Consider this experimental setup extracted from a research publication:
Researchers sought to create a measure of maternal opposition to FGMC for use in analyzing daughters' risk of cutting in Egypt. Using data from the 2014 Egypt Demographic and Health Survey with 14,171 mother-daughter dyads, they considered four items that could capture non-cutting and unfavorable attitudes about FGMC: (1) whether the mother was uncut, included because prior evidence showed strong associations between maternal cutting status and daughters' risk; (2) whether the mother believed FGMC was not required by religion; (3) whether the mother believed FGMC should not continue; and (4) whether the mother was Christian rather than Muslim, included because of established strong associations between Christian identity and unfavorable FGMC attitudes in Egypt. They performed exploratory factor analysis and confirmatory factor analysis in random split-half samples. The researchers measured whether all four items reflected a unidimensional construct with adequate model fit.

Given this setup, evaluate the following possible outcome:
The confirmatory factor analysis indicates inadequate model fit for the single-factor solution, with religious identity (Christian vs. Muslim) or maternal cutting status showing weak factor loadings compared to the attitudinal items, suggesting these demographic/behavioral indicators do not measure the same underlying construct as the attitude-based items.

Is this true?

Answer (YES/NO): NO